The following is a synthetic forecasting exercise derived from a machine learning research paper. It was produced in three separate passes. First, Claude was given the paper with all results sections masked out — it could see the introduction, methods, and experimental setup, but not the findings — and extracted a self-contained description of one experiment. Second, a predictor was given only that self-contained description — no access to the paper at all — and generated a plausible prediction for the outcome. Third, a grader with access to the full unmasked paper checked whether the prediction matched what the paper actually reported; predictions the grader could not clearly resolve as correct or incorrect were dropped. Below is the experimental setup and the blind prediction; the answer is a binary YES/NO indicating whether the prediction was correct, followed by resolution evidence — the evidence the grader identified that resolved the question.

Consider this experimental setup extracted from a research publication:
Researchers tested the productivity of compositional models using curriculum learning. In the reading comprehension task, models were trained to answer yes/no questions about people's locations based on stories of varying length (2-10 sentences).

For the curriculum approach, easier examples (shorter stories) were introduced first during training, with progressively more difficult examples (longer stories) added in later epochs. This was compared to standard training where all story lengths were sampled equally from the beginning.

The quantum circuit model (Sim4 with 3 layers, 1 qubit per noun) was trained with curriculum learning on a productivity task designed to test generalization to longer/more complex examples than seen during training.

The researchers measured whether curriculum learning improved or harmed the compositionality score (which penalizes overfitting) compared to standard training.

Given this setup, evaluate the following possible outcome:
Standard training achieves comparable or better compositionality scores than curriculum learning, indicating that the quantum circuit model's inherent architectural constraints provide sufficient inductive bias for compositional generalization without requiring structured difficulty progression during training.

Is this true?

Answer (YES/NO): YES